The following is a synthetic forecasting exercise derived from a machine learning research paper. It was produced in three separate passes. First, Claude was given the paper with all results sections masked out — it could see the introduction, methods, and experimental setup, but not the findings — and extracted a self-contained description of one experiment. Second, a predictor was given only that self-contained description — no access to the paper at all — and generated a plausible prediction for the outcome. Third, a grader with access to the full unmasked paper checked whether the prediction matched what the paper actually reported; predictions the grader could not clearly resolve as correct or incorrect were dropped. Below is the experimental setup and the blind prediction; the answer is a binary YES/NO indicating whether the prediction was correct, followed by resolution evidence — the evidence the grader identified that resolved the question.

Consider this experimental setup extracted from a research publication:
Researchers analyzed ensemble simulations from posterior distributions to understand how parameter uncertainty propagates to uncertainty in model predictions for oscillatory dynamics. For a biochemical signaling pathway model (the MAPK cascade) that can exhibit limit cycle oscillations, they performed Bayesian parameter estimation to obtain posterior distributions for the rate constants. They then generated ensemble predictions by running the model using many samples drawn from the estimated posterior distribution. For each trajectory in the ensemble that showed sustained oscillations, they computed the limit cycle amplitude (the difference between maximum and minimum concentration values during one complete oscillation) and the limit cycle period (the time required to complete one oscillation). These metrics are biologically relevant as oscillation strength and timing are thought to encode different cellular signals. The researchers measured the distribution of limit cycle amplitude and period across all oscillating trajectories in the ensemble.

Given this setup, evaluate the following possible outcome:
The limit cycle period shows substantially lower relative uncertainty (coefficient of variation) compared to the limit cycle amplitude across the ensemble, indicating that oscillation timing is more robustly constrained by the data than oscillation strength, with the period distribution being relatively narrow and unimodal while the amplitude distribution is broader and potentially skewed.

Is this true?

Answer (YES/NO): NO